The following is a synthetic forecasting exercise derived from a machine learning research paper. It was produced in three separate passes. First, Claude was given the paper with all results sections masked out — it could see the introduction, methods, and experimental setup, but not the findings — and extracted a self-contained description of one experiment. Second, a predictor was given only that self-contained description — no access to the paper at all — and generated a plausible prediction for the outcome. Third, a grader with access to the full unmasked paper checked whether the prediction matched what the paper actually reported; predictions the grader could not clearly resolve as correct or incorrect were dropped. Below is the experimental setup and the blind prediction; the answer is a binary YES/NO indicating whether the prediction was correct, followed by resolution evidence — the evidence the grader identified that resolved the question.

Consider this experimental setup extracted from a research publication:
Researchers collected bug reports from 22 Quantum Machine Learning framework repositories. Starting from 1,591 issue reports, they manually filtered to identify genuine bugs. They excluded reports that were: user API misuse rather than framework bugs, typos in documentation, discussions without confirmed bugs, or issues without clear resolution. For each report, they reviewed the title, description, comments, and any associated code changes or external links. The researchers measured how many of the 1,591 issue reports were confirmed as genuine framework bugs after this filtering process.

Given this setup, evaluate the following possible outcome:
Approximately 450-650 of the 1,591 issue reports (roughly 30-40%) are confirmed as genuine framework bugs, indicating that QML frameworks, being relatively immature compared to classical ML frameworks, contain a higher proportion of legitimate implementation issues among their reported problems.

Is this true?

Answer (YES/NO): NO